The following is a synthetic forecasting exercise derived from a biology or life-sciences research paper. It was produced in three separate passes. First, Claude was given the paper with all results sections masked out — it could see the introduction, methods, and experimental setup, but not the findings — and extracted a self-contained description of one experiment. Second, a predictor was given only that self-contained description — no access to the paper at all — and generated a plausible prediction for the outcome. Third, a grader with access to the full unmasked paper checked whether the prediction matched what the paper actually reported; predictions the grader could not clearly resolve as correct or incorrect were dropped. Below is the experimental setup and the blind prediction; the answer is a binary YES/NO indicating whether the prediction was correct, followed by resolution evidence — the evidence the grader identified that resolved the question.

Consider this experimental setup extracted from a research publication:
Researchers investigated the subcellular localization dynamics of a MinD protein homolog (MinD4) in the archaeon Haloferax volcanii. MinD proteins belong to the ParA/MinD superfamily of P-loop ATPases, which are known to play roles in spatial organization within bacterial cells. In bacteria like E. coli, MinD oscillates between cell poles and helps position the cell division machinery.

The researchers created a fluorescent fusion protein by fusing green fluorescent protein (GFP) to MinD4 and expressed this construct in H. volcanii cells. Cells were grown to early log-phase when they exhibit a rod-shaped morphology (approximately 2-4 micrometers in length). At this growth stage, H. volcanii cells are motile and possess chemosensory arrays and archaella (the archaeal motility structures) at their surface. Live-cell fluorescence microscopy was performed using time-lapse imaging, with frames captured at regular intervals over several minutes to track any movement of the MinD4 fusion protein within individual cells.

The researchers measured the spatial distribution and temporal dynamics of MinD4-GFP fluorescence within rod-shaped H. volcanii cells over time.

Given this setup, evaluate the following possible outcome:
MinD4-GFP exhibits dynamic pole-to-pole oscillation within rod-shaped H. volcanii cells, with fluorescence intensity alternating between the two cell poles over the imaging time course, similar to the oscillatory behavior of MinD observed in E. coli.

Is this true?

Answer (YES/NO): YES